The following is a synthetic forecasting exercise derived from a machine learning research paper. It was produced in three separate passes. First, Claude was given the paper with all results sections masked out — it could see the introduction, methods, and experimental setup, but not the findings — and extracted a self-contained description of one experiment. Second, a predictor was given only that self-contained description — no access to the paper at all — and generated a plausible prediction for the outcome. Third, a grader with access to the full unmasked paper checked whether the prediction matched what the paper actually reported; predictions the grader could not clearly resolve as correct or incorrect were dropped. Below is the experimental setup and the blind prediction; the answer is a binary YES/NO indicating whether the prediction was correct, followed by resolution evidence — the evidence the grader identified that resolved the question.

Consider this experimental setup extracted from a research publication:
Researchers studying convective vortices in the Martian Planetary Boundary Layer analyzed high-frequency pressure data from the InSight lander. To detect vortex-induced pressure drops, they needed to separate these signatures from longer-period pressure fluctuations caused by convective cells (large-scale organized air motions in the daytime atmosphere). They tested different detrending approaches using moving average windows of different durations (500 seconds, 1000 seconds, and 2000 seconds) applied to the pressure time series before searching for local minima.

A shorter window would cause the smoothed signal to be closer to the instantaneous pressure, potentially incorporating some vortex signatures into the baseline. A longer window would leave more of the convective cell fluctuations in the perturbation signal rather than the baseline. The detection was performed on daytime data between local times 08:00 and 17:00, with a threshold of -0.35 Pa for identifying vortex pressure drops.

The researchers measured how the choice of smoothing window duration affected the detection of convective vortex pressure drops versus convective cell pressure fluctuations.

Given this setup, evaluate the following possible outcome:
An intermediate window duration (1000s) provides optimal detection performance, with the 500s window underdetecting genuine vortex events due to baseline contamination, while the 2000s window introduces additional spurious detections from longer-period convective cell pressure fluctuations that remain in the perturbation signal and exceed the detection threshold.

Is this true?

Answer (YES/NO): YES